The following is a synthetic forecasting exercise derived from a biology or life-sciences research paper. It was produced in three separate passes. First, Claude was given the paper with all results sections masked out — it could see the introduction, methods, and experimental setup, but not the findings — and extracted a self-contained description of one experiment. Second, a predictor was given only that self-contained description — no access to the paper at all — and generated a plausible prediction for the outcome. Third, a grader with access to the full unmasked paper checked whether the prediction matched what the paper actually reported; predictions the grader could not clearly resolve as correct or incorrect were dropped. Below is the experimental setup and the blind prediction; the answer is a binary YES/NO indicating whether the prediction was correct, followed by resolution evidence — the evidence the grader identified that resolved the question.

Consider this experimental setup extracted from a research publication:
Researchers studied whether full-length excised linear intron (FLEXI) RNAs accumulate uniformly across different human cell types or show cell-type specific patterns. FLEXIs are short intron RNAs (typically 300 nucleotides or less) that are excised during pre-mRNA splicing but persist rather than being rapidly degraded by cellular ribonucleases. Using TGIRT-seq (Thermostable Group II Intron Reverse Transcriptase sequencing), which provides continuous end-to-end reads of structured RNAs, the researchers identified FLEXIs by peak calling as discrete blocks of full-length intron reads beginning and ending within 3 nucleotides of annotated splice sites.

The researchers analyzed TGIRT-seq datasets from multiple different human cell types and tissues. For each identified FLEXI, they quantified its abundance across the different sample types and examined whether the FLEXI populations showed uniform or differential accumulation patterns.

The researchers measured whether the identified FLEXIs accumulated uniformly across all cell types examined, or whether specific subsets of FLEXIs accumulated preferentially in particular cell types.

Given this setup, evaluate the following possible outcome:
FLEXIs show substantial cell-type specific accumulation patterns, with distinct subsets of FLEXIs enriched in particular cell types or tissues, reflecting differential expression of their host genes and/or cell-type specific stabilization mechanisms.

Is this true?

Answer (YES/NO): YES